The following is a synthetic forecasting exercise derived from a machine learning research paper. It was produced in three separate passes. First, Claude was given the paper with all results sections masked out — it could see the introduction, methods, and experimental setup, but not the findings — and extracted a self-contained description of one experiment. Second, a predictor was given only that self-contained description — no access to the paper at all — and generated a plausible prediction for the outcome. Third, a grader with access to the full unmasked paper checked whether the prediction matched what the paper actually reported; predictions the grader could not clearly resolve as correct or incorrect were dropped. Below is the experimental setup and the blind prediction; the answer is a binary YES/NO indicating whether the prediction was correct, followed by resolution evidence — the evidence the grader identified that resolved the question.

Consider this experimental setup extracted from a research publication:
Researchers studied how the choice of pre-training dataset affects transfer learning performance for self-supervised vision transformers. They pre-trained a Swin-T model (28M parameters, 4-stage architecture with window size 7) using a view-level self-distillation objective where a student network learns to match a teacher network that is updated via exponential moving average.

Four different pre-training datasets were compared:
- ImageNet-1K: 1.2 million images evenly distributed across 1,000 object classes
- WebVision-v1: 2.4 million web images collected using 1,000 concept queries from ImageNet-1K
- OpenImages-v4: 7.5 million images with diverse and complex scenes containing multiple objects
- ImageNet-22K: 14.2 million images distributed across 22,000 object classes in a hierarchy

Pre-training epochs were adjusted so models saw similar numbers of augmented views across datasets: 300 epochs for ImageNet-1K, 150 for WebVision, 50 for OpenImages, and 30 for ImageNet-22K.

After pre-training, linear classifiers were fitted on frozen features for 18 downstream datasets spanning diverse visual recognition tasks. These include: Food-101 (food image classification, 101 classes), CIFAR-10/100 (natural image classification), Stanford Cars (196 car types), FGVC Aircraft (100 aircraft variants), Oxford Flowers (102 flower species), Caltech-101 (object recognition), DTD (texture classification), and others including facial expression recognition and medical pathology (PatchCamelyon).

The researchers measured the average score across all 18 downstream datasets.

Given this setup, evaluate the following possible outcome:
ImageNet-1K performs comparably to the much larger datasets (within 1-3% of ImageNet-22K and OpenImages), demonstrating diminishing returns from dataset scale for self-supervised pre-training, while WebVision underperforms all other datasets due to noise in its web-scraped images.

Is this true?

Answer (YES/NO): NO